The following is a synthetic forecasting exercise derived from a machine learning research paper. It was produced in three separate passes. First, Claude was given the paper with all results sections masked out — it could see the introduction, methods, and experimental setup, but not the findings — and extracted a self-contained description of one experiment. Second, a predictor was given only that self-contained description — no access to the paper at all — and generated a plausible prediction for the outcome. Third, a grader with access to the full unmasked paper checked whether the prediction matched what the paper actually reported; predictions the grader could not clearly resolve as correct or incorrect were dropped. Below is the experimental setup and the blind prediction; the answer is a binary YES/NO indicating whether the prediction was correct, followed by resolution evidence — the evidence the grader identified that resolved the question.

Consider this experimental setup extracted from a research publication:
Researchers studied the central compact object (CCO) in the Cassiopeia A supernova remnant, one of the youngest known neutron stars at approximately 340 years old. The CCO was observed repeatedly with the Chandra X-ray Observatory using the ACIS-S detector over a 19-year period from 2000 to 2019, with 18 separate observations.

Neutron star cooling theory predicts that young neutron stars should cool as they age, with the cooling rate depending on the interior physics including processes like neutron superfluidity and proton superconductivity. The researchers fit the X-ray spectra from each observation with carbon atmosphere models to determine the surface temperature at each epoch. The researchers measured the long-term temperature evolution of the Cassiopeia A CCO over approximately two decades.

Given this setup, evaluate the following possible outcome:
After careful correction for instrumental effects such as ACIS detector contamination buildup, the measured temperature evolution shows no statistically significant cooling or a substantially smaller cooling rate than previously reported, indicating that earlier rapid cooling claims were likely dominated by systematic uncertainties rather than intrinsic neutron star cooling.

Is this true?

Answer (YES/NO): NO